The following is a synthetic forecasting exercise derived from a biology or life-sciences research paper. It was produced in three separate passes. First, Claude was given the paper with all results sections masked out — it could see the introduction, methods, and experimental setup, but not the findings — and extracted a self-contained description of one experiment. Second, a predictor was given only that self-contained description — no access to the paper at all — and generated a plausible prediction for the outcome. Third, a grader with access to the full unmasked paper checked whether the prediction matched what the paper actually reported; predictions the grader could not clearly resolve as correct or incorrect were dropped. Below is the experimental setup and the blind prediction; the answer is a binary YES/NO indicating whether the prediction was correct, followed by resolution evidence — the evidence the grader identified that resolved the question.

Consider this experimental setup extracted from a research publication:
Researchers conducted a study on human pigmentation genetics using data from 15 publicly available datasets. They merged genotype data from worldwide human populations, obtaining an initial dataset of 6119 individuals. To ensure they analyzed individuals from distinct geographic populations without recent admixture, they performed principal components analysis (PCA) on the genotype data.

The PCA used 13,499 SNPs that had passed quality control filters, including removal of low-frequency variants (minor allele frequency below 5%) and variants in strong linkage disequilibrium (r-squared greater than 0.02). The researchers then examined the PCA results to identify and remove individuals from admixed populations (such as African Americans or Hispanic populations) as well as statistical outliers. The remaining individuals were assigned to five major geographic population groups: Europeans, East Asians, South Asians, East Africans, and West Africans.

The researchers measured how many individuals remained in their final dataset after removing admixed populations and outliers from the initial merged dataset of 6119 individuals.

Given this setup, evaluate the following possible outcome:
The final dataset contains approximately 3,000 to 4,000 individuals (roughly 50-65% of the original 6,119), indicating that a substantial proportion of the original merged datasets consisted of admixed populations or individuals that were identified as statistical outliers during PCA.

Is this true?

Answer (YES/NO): YES